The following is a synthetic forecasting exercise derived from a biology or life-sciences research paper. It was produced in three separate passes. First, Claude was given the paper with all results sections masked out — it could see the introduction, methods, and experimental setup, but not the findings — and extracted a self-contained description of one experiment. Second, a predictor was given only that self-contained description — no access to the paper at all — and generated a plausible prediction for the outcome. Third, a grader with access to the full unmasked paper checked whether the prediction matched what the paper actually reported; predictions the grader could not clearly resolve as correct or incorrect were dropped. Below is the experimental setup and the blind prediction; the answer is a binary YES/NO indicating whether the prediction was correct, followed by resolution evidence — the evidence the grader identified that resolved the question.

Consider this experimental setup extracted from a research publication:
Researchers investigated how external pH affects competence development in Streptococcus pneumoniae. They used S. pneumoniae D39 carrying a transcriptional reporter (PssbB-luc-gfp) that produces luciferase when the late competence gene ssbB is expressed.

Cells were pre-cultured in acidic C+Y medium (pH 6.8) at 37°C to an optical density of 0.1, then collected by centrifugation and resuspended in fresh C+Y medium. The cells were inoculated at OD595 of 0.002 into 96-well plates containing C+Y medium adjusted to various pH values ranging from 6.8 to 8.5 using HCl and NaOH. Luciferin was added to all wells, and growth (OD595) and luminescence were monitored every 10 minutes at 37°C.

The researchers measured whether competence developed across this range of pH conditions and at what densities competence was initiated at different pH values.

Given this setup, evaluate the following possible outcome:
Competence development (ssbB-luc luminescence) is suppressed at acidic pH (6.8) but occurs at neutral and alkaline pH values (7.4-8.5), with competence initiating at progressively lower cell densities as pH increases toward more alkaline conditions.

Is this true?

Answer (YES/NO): NO